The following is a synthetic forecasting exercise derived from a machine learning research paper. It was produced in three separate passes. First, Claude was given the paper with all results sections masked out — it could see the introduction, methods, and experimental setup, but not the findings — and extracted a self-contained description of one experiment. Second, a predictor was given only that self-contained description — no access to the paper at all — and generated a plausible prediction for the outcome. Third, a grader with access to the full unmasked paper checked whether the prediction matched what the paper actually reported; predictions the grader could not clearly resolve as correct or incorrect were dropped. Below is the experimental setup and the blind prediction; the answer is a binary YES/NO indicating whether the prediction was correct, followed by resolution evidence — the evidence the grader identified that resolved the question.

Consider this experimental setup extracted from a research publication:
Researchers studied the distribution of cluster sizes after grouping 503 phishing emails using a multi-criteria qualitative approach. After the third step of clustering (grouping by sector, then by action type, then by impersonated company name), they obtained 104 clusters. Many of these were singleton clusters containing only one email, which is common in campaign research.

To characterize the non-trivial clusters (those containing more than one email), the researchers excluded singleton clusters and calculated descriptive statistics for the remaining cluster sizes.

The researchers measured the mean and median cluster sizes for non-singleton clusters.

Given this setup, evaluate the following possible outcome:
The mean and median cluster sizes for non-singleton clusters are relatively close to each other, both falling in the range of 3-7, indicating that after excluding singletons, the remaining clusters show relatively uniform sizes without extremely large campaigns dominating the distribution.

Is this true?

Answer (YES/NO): NO